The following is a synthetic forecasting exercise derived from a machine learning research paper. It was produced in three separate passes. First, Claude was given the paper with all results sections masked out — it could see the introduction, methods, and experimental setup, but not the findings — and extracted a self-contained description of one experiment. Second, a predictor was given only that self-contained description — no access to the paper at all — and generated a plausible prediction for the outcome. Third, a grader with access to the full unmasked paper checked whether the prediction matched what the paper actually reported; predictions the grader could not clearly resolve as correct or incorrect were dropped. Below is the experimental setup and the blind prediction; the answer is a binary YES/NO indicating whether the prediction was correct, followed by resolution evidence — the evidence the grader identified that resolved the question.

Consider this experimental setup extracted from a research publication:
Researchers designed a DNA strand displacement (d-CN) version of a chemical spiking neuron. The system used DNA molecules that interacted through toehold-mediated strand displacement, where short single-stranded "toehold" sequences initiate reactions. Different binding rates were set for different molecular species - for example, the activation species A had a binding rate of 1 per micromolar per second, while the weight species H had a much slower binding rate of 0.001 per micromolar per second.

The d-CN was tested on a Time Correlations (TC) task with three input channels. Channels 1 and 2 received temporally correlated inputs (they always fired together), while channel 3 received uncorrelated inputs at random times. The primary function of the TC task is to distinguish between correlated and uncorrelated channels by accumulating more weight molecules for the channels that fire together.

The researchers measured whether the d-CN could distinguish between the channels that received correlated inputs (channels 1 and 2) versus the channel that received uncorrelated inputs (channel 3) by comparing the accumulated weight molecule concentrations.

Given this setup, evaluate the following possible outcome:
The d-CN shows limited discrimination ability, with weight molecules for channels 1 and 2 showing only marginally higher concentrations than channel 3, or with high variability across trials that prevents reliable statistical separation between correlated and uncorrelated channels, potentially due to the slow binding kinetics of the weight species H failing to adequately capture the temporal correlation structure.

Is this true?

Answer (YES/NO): NO